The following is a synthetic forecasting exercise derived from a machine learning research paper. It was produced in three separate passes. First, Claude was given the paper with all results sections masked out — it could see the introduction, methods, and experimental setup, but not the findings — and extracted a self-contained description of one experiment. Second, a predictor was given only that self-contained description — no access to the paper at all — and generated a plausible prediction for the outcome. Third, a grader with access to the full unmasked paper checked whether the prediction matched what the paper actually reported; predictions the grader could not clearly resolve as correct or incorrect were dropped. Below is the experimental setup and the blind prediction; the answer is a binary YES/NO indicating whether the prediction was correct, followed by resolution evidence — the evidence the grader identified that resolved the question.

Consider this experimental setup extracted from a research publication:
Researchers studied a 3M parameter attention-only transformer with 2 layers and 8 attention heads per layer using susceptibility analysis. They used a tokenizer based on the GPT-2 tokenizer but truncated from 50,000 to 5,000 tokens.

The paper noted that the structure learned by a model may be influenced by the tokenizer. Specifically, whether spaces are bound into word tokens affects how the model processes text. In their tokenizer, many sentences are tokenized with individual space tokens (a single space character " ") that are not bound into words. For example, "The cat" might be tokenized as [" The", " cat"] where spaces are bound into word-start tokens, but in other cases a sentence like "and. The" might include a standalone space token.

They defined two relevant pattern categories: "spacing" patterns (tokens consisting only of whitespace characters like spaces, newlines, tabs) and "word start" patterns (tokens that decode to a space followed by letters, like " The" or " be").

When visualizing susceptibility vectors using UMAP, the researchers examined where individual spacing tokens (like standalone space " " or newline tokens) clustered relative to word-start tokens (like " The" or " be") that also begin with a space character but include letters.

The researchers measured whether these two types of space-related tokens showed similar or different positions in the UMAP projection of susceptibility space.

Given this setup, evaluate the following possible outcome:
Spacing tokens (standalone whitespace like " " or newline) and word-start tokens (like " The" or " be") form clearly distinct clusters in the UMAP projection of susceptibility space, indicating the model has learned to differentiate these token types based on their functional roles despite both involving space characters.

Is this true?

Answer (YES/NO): YES